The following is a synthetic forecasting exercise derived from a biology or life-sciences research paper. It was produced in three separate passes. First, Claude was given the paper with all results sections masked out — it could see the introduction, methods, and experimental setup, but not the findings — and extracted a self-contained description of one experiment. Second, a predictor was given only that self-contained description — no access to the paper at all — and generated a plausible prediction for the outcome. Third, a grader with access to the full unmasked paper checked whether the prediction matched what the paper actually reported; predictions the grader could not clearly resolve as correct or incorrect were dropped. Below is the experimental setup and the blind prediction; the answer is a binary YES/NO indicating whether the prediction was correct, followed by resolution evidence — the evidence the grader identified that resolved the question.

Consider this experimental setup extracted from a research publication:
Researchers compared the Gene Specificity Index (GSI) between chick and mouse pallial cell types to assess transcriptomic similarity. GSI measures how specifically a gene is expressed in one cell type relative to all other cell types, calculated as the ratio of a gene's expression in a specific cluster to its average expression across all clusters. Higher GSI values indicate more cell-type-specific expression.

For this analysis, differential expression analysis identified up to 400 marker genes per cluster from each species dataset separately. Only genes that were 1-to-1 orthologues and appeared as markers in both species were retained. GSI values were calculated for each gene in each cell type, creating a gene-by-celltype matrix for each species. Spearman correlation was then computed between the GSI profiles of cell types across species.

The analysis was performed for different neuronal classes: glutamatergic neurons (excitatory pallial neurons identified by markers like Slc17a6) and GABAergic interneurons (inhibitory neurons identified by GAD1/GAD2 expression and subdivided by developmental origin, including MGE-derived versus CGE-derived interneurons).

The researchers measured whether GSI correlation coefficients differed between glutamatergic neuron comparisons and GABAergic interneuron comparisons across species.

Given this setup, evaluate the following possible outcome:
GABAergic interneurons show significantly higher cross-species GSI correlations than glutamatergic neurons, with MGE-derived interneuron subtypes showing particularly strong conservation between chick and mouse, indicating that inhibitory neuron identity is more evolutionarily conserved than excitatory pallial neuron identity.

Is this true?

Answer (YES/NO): NO